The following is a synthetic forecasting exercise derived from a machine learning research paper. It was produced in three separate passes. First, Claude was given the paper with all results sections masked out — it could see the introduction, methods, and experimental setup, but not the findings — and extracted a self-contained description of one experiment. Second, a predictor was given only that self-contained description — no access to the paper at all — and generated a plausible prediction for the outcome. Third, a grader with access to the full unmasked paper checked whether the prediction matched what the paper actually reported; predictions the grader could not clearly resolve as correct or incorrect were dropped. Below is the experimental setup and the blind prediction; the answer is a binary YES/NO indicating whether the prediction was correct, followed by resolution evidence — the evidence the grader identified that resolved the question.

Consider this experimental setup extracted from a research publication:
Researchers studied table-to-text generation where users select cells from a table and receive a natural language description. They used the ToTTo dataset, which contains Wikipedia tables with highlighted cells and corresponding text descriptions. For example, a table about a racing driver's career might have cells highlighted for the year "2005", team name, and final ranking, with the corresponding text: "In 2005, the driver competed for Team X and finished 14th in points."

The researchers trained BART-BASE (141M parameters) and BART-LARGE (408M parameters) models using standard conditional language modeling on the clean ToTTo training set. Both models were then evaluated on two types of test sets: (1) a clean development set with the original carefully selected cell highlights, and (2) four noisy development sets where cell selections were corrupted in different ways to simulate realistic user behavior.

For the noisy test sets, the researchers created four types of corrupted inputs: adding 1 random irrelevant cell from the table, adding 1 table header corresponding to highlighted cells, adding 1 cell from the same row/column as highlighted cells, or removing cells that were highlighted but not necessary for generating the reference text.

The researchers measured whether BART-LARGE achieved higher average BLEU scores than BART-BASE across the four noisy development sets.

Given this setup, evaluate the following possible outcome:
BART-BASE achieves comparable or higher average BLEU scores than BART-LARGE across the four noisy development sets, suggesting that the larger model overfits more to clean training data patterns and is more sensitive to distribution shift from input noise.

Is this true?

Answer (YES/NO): YES